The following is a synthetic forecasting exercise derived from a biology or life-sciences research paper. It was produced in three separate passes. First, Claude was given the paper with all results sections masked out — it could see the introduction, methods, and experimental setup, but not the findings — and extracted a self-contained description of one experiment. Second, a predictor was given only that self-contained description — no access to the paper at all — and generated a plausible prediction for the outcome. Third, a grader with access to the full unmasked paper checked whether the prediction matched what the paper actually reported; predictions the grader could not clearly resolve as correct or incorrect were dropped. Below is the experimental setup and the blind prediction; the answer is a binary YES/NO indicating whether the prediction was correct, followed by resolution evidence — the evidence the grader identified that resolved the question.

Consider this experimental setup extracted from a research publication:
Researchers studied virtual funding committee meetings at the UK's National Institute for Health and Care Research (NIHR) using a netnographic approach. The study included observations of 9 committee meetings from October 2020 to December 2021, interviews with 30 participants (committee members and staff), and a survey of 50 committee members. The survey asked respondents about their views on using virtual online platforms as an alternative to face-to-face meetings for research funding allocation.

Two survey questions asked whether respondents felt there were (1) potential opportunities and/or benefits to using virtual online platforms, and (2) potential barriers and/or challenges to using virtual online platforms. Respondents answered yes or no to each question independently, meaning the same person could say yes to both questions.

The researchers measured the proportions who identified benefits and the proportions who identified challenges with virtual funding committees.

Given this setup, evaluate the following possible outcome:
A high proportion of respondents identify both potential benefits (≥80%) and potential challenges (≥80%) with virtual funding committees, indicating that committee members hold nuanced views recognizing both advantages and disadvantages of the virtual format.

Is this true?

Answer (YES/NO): NO